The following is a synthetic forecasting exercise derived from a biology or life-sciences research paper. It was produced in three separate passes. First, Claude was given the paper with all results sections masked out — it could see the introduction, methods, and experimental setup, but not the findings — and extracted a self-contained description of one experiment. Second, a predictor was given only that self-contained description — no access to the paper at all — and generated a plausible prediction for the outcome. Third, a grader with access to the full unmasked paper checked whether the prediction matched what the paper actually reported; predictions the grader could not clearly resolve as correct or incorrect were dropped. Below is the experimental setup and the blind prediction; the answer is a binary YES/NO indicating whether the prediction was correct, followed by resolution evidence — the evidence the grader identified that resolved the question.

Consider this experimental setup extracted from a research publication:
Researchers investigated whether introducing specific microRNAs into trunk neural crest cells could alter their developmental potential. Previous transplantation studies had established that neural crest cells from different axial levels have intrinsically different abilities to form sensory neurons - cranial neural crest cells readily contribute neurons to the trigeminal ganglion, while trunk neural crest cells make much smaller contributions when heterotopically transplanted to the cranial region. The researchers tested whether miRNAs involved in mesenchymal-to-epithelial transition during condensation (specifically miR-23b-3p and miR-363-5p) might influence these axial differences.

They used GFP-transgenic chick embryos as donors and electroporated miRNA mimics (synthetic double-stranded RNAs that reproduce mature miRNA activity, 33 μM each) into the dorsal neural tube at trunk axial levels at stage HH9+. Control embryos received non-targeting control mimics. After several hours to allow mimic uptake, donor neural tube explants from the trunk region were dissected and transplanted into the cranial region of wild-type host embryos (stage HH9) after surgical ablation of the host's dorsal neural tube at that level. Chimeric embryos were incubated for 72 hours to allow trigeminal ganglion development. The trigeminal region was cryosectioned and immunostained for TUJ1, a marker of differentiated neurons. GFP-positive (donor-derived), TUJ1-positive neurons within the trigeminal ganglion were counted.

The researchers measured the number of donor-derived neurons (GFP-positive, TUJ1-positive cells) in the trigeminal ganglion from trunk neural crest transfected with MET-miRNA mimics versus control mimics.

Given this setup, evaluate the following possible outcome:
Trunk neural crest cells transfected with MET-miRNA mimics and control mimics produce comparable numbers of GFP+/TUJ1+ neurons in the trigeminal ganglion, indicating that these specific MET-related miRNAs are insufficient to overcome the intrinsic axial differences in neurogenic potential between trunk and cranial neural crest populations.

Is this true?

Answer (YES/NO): NO